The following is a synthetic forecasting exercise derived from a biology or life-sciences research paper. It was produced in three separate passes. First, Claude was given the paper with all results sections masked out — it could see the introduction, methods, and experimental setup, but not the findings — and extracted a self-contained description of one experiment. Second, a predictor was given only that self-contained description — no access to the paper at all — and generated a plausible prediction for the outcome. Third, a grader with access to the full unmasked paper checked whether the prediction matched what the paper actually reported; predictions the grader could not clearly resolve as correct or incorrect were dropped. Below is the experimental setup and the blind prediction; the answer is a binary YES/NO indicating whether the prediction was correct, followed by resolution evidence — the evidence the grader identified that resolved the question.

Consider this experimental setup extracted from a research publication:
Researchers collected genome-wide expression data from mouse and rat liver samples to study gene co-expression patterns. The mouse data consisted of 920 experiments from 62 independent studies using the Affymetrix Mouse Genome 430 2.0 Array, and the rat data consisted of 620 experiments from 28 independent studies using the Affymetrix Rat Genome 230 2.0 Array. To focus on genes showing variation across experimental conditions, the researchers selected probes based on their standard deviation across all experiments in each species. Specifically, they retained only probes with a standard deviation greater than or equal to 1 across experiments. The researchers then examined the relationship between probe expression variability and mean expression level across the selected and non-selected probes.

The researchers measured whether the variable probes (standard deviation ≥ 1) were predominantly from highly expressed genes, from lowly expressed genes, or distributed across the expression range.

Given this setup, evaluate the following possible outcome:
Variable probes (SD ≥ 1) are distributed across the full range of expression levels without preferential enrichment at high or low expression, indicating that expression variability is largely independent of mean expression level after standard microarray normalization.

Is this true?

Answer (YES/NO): NO